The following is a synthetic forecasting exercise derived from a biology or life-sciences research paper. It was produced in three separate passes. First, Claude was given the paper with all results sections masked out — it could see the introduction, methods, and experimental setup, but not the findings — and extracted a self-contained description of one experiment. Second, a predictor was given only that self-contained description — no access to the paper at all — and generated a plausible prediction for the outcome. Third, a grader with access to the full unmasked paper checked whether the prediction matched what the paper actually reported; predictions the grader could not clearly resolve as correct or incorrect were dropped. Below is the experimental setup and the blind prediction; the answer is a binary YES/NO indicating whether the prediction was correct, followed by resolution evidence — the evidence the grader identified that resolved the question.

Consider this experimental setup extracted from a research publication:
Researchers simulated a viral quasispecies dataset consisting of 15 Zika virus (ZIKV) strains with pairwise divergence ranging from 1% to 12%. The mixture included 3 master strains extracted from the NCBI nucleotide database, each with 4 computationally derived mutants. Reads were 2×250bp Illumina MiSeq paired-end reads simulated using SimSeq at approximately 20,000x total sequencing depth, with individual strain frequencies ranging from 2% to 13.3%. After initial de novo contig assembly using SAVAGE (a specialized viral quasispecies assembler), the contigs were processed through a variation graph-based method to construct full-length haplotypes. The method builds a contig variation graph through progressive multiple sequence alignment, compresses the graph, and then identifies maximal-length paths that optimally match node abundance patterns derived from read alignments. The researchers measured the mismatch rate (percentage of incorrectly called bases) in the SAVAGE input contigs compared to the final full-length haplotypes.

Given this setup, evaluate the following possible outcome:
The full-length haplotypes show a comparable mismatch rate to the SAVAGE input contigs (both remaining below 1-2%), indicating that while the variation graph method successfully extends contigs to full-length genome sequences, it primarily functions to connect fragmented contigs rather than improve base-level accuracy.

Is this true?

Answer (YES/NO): YES